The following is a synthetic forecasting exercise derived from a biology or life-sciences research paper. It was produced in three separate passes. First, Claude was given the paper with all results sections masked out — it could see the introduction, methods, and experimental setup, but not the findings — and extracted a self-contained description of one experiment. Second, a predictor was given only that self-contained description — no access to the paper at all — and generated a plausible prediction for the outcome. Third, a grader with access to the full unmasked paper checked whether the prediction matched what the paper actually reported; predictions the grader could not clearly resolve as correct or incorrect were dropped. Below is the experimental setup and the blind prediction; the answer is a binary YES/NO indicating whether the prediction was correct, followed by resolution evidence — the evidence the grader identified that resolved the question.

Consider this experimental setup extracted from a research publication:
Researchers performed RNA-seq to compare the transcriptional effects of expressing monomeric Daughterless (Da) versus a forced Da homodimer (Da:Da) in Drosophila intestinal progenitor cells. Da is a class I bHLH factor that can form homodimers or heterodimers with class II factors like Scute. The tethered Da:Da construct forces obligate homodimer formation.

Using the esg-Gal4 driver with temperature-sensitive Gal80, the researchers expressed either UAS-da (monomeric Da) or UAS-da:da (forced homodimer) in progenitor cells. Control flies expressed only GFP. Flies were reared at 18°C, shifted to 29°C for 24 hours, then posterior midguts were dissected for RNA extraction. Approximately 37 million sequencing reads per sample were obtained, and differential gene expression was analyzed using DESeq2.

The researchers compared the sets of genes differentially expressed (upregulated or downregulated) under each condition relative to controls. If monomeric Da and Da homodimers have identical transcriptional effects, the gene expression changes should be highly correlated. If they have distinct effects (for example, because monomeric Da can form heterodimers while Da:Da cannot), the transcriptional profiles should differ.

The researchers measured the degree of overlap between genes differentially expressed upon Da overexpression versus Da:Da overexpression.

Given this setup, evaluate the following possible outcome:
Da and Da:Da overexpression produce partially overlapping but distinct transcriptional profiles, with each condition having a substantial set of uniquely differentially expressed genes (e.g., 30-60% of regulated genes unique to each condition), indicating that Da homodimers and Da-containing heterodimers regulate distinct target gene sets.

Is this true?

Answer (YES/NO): NO